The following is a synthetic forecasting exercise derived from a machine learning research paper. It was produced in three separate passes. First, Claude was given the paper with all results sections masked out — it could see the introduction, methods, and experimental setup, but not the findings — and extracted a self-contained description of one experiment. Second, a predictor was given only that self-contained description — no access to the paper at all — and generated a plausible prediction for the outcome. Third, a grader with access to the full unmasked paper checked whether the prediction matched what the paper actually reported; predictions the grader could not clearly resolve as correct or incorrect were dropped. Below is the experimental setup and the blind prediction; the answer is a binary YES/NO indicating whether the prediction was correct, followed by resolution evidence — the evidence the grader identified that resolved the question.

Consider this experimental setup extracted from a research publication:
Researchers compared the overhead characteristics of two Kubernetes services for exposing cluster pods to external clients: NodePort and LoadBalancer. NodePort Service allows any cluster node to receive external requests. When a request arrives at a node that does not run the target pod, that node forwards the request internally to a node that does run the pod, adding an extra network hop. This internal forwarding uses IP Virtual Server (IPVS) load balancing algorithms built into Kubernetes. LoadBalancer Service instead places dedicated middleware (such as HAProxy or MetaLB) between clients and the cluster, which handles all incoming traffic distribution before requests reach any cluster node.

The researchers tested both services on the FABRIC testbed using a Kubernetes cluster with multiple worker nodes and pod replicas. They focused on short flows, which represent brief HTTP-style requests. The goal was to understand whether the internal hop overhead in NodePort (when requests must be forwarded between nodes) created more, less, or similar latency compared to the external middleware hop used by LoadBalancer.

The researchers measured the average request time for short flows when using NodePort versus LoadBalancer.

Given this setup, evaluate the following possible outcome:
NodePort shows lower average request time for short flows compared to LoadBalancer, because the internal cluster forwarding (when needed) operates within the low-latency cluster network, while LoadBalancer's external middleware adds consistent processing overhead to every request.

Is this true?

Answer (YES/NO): YES